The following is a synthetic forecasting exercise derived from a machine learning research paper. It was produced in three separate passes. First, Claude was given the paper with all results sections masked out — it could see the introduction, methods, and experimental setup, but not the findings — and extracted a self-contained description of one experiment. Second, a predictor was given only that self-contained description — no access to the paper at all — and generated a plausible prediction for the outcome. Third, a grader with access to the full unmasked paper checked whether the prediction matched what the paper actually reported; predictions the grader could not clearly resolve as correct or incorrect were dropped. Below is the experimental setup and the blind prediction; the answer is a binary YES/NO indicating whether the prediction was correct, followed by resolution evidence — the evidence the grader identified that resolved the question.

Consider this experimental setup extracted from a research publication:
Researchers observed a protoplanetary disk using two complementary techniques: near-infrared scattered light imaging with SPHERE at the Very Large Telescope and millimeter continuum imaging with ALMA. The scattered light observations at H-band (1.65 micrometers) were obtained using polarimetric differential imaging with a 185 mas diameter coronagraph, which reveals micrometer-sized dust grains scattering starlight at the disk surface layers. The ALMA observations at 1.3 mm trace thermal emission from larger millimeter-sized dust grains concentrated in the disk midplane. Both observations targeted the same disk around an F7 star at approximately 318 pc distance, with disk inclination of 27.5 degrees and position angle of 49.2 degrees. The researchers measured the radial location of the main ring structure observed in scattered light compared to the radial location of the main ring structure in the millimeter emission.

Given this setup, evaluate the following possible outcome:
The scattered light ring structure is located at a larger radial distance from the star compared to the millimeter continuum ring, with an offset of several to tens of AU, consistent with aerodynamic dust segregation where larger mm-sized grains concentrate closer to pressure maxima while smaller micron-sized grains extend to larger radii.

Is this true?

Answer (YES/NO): NO